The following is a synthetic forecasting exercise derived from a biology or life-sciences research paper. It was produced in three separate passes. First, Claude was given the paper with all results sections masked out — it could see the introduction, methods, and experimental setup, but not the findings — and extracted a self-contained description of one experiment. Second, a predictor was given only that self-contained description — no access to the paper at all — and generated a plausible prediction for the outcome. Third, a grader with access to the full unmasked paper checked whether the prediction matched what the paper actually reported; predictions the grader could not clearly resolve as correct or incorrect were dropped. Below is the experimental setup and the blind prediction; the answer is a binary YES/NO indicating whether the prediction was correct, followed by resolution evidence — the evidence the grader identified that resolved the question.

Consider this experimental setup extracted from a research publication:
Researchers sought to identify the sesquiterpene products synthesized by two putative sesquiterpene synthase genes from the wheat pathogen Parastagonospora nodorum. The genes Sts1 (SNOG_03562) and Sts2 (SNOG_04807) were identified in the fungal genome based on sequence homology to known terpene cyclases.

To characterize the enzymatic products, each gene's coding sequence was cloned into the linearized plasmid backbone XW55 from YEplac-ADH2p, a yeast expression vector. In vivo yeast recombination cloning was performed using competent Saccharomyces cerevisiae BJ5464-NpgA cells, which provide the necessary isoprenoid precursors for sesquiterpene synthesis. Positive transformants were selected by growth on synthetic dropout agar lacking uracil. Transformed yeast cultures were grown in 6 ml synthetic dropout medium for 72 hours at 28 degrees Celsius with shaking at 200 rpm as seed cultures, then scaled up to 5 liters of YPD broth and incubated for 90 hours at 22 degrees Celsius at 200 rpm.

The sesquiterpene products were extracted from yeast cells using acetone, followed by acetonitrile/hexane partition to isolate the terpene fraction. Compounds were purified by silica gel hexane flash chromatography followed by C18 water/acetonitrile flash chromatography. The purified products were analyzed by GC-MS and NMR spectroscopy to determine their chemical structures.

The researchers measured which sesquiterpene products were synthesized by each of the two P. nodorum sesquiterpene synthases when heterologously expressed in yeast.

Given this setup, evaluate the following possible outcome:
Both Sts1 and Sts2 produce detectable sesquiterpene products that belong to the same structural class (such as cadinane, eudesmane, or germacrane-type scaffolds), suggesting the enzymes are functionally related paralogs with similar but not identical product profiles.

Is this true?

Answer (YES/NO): NO